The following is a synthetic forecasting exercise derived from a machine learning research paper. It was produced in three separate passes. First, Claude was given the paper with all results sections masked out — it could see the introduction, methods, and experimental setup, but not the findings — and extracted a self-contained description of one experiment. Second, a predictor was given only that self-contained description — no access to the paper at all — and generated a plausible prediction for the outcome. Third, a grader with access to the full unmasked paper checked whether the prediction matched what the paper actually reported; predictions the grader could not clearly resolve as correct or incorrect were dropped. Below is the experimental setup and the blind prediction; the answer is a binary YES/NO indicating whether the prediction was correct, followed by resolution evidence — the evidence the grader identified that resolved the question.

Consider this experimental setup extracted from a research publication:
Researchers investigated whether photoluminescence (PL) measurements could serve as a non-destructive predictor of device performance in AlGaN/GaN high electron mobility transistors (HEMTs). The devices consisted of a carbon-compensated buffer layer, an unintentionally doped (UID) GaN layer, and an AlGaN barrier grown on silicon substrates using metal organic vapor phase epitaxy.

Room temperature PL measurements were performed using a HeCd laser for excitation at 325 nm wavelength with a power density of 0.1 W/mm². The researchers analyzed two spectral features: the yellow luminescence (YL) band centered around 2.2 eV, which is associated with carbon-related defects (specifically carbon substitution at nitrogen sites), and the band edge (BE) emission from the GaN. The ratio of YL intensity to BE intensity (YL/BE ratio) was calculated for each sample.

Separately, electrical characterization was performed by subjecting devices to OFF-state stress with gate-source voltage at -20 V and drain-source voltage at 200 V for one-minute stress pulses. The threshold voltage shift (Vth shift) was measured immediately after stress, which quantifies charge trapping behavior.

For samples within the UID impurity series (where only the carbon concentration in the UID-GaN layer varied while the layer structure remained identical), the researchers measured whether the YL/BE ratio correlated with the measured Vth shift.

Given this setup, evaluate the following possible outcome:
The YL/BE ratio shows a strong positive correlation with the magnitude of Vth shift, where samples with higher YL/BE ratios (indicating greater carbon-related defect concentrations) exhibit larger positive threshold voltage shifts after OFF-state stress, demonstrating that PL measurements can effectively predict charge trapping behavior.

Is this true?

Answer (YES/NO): NO